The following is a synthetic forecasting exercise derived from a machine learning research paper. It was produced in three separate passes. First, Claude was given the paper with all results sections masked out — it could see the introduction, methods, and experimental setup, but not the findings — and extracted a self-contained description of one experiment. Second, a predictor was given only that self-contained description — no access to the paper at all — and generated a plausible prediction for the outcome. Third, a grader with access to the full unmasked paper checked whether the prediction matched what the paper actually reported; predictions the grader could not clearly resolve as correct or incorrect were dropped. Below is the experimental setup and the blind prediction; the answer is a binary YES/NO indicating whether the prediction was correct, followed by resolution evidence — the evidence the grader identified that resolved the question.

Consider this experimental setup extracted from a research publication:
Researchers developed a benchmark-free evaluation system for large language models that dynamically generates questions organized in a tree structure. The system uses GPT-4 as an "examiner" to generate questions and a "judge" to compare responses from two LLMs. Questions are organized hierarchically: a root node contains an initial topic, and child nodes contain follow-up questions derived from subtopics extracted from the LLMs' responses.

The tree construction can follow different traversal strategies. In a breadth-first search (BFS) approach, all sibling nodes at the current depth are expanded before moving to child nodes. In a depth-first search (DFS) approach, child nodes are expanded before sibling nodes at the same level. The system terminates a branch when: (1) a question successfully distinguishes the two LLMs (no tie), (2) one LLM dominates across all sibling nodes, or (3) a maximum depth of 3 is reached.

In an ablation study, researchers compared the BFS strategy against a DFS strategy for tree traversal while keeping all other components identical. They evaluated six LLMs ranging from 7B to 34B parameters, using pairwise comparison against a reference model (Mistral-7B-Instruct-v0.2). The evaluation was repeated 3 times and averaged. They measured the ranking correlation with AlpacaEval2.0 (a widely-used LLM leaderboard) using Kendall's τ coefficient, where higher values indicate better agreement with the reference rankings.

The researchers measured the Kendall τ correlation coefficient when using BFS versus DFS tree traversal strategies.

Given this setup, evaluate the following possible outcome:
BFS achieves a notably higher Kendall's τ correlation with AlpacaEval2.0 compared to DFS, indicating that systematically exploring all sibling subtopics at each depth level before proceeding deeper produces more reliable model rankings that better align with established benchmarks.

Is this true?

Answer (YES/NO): YES